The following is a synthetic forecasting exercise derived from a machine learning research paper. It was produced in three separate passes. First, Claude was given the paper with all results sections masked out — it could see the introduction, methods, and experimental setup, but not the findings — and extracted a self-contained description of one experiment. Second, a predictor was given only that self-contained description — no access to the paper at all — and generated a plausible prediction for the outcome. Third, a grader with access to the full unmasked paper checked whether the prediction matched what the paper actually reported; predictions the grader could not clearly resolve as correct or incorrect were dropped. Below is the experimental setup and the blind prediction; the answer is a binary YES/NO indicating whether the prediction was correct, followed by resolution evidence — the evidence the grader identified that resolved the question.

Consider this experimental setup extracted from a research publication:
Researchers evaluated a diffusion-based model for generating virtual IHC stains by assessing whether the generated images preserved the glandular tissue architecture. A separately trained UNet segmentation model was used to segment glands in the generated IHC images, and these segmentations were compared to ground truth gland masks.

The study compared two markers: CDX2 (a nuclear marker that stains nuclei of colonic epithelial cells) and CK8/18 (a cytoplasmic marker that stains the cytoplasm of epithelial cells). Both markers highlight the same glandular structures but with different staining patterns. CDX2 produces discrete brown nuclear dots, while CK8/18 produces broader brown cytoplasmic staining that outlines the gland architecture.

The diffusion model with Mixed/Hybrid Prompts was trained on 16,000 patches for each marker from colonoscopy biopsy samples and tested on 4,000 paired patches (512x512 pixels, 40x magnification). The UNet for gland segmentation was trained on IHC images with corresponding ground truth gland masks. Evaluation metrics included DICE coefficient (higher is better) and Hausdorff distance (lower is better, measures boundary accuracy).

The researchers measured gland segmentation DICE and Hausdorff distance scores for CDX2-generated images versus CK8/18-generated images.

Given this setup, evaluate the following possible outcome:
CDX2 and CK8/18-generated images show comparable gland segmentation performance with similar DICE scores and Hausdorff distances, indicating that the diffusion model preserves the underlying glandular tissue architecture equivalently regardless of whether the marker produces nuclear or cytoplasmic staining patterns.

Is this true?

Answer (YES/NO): NO